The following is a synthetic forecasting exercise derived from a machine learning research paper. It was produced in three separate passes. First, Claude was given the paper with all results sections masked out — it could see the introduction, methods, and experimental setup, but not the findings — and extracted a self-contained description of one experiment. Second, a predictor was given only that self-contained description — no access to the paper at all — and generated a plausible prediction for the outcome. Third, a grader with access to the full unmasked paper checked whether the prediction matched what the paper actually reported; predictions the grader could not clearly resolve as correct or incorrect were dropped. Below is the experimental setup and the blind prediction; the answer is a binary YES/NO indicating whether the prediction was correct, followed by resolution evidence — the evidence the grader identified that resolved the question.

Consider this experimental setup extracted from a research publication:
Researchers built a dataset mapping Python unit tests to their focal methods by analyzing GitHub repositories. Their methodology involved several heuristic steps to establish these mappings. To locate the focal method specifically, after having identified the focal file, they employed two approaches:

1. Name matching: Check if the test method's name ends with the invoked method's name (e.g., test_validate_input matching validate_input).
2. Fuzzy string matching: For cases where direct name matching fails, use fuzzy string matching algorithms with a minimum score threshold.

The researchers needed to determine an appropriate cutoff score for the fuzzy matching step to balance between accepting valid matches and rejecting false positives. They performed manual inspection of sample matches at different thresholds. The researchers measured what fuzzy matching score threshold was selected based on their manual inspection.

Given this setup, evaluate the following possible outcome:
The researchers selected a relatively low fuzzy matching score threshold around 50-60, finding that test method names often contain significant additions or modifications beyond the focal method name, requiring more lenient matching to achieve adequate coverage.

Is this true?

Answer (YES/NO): YES